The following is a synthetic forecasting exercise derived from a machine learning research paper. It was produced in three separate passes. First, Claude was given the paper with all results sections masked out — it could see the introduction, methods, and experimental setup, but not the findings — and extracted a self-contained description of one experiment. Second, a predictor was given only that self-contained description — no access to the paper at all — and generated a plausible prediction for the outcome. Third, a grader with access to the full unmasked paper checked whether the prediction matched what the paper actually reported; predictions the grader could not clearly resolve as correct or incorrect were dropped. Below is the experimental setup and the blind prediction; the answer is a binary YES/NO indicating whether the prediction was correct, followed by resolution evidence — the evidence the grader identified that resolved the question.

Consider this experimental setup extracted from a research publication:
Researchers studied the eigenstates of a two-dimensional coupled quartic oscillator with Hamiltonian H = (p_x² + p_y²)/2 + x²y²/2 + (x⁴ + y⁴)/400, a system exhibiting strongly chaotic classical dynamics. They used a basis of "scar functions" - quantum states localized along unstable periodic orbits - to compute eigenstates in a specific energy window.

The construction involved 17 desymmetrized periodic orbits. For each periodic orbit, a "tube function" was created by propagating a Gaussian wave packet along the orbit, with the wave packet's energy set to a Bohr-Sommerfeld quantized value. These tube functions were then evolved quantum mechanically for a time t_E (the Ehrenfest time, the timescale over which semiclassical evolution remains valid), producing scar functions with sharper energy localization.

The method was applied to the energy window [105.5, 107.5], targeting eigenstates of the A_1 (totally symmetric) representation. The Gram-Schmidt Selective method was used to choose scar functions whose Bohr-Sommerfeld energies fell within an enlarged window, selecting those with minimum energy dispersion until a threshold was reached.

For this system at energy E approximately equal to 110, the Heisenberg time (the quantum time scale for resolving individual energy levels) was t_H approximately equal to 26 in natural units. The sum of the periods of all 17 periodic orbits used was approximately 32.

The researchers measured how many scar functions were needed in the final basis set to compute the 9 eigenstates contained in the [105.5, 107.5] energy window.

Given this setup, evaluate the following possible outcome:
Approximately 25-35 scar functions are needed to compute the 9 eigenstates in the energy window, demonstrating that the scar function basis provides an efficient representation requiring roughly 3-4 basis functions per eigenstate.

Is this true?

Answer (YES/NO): NO